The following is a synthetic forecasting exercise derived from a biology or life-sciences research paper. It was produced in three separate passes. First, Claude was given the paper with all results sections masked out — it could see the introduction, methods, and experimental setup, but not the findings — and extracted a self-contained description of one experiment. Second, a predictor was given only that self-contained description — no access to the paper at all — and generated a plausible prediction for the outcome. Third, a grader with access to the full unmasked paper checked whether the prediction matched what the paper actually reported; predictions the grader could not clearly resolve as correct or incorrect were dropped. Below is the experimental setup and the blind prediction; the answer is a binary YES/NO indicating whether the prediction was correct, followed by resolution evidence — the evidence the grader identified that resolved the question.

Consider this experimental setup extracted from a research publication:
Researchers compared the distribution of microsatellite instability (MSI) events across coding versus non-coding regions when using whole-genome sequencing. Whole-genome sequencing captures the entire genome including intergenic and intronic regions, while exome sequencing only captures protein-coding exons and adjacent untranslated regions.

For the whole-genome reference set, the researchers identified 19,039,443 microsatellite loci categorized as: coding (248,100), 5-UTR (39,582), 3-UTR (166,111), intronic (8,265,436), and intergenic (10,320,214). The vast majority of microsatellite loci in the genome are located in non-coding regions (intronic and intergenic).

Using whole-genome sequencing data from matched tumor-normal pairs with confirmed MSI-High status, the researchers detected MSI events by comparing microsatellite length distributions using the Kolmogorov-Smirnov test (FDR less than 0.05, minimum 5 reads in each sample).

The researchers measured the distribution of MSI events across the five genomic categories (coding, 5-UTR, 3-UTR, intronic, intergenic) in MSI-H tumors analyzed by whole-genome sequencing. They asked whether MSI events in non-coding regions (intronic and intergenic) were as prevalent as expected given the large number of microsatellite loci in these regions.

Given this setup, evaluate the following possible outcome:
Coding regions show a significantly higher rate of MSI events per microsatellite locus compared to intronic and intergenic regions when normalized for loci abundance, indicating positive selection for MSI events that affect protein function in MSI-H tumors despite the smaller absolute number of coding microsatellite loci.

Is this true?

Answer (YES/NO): NO